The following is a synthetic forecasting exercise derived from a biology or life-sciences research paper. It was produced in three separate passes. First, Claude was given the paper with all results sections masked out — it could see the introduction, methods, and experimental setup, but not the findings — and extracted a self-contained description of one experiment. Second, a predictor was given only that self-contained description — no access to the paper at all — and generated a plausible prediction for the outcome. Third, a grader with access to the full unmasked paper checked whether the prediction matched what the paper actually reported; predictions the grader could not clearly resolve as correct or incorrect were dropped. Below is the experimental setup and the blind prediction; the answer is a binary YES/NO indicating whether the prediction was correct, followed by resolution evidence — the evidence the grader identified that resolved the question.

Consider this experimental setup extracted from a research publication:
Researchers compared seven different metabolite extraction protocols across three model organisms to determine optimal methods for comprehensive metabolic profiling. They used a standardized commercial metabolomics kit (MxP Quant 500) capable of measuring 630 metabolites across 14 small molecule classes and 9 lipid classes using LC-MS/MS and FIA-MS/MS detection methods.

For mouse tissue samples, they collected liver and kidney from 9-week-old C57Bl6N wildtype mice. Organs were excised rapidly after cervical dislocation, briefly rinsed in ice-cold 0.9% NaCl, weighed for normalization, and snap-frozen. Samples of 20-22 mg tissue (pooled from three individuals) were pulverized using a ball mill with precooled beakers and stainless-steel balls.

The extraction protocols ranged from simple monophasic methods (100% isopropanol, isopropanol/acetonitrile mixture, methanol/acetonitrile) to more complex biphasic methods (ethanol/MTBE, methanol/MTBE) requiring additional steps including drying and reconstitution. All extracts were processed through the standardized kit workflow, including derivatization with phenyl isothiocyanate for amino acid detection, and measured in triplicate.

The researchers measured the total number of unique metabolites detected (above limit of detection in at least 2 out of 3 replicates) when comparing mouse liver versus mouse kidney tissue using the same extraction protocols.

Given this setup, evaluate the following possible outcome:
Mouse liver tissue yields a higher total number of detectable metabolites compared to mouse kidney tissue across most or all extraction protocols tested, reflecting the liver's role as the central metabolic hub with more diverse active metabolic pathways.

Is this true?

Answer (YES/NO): NO